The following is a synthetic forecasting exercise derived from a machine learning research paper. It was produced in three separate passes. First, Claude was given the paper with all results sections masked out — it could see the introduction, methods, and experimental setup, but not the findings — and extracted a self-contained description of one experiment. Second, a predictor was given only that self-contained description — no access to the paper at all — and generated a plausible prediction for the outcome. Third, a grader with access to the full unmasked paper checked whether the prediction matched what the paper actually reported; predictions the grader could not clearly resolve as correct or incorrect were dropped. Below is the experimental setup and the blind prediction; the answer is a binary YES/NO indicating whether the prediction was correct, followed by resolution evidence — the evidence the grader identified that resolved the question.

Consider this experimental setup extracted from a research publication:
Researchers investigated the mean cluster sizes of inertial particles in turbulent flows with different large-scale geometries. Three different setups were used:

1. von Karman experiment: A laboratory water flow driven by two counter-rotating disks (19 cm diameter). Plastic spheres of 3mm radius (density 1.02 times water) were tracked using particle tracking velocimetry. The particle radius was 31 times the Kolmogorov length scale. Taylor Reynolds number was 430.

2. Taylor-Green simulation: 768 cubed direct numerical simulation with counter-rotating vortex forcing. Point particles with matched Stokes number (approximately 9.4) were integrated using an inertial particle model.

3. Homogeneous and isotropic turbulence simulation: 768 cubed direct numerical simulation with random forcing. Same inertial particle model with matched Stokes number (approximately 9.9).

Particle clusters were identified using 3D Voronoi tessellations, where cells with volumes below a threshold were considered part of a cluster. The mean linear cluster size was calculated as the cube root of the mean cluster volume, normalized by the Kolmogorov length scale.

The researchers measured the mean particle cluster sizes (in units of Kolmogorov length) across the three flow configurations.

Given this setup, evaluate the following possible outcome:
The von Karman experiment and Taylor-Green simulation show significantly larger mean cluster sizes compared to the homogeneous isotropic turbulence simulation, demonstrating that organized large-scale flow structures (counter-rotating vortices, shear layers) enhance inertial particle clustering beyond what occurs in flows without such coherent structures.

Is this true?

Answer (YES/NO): NO